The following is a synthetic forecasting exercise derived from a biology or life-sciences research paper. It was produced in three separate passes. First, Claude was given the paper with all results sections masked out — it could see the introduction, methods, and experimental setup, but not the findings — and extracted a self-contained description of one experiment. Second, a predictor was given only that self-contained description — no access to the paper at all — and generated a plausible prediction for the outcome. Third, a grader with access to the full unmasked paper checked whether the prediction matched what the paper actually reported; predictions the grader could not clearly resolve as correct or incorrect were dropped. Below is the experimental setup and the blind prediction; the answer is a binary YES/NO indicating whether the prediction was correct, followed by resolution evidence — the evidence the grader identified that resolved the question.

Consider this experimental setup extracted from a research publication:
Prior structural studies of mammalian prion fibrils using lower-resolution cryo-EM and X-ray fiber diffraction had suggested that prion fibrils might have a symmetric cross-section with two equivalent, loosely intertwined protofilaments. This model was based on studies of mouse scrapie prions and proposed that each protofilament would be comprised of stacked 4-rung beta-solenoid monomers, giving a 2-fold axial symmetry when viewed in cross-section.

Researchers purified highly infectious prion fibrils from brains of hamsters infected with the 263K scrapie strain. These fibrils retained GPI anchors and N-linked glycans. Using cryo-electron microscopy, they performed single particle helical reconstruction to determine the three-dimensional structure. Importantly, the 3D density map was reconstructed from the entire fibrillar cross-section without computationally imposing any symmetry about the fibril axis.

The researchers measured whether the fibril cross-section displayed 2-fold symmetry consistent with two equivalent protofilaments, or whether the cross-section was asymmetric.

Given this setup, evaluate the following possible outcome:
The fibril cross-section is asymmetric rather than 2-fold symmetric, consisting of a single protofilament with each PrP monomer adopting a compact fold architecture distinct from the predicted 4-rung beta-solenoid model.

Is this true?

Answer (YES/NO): YES